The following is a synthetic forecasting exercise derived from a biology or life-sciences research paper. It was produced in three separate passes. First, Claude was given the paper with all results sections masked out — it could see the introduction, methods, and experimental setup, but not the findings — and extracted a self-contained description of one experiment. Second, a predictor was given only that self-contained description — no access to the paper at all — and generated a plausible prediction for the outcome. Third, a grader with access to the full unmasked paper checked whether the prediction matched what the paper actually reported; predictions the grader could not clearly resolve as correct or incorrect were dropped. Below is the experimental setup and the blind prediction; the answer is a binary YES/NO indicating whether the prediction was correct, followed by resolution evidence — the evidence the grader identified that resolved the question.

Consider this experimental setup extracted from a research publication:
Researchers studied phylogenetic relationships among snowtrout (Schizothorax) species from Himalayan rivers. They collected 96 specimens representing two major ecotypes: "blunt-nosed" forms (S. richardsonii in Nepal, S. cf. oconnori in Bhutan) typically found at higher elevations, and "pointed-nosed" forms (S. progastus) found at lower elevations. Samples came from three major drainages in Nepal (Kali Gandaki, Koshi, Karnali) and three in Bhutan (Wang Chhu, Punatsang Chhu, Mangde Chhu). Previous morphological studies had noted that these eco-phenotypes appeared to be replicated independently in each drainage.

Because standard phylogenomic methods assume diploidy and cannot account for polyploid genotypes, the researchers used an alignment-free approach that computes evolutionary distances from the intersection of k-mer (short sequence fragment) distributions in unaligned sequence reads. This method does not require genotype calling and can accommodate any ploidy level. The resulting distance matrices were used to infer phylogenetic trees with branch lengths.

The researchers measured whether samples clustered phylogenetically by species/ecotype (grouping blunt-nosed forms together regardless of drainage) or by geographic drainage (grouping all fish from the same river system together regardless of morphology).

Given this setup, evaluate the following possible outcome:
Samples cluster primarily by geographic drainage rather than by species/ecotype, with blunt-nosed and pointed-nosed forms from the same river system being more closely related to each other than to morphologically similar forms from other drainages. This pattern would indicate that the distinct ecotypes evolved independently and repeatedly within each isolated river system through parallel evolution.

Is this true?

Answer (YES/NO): NO